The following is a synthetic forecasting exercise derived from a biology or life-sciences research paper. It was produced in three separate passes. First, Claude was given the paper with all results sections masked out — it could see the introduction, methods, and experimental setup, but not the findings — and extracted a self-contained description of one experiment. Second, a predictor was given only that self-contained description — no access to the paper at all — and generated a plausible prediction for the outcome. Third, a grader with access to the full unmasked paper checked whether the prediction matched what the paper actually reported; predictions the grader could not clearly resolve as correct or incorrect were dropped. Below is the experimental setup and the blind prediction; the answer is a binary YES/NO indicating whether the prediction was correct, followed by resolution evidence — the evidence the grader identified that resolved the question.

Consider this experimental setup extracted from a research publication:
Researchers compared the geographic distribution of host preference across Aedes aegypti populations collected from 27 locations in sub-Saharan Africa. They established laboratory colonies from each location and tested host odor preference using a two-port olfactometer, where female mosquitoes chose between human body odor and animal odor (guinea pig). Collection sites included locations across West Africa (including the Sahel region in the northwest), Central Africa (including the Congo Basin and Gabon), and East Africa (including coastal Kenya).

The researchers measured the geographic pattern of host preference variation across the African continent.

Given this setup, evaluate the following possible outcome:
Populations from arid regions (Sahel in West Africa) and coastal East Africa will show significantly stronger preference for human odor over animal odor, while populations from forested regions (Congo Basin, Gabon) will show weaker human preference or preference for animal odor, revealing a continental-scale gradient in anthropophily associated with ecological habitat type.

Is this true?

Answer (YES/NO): NO